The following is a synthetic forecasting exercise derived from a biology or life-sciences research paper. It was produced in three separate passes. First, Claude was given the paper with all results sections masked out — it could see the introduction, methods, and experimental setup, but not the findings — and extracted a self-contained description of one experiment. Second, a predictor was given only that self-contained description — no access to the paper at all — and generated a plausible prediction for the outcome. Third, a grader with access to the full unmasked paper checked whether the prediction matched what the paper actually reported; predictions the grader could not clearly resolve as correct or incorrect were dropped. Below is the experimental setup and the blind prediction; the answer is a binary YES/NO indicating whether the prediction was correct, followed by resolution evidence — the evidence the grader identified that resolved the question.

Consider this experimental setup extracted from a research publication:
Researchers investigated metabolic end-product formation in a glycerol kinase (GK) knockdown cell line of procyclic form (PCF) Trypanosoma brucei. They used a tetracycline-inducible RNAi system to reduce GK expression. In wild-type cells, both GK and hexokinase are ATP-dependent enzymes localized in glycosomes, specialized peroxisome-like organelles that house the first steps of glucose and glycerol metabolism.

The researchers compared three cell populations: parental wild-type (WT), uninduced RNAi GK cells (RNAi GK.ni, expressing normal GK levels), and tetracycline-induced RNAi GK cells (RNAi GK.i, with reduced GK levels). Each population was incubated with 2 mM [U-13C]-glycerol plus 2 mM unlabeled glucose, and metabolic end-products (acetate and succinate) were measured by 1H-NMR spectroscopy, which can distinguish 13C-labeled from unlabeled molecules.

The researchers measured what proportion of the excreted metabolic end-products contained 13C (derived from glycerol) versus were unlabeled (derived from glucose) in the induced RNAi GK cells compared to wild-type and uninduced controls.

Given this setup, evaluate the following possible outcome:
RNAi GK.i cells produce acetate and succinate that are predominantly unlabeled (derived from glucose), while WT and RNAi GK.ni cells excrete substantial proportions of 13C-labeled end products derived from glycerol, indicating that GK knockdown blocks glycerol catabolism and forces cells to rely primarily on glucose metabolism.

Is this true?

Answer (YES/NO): YES